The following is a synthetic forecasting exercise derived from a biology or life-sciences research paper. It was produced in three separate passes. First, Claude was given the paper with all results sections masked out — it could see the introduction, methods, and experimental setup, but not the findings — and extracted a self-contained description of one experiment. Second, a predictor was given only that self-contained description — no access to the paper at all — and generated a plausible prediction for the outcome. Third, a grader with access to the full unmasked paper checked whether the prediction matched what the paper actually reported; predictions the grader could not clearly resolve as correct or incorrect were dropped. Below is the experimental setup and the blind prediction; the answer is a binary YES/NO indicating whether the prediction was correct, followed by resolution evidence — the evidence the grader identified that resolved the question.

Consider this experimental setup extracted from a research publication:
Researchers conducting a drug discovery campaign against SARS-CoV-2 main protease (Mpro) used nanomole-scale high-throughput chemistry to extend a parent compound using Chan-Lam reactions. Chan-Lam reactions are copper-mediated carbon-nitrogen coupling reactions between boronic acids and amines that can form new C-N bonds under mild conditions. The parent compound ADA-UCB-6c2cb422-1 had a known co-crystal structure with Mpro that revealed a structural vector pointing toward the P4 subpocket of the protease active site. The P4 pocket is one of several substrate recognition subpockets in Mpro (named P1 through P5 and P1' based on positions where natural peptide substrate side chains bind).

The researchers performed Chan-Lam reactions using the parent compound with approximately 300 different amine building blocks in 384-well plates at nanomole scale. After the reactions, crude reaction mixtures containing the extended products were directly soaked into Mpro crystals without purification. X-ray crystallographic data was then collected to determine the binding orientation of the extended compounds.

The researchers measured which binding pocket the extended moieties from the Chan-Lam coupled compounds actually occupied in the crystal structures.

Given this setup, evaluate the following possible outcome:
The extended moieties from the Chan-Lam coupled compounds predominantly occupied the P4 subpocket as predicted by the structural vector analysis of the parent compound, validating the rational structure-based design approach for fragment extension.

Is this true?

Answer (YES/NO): YES